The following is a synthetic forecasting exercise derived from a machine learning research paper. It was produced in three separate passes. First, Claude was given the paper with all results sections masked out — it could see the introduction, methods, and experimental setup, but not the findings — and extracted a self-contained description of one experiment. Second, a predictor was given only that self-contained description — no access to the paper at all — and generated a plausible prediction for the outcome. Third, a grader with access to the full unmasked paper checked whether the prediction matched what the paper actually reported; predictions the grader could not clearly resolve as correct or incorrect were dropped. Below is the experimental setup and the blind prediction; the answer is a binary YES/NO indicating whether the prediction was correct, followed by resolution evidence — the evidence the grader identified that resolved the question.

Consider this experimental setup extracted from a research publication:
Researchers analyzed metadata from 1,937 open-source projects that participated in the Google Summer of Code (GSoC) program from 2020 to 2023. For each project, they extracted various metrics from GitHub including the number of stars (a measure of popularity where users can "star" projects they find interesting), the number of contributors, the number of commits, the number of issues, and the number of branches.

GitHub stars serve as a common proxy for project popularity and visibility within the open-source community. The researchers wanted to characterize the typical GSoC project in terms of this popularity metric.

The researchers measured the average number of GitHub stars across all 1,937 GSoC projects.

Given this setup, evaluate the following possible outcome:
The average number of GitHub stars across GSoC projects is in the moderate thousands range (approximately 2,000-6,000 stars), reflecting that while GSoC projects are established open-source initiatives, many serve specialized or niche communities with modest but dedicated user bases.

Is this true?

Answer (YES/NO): NO